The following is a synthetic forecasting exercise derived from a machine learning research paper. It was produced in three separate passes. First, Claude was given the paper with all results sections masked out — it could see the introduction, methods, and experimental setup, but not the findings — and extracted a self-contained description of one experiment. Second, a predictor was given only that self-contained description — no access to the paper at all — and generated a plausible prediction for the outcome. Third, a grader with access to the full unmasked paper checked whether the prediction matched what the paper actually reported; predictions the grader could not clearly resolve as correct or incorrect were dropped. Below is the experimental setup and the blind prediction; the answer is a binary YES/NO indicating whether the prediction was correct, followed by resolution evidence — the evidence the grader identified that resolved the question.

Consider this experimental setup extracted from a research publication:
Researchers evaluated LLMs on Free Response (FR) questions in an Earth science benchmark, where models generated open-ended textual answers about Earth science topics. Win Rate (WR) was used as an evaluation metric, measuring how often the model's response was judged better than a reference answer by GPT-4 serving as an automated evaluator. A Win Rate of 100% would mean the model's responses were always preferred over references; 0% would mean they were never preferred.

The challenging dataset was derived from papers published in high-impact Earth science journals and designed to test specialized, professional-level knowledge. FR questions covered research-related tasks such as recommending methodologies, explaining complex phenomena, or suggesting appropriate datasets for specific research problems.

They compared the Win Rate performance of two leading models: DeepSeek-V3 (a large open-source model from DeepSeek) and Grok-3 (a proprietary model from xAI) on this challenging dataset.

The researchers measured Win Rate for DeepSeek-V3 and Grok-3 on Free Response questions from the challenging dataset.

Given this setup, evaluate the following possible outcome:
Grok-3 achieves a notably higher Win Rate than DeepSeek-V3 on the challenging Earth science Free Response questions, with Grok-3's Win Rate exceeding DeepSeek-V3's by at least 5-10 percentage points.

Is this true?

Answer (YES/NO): YES